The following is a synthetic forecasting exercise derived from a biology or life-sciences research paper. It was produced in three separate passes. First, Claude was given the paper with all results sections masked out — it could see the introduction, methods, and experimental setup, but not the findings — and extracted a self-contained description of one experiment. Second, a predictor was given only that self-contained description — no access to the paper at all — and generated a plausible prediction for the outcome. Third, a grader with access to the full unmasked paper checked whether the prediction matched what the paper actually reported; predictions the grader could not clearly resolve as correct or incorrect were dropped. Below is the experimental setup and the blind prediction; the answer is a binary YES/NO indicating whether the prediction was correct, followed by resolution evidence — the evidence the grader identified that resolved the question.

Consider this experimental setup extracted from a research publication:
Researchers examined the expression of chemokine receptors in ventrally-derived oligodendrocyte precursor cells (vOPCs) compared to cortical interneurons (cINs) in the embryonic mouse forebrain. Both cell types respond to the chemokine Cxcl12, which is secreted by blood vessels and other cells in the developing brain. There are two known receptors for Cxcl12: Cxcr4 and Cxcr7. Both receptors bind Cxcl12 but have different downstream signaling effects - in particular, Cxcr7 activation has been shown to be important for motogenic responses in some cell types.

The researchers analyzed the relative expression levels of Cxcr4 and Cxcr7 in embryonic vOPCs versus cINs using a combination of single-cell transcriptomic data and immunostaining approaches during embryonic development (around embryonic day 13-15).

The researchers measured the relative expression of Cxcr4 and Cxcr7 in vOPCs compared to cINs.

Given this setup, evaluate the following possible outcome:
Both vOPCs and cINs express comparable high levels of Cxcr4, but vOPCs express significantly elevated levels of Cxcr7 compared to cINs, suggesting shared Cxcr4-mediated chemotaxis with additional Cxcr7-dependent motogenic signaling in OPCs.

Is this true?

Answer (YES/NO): NO